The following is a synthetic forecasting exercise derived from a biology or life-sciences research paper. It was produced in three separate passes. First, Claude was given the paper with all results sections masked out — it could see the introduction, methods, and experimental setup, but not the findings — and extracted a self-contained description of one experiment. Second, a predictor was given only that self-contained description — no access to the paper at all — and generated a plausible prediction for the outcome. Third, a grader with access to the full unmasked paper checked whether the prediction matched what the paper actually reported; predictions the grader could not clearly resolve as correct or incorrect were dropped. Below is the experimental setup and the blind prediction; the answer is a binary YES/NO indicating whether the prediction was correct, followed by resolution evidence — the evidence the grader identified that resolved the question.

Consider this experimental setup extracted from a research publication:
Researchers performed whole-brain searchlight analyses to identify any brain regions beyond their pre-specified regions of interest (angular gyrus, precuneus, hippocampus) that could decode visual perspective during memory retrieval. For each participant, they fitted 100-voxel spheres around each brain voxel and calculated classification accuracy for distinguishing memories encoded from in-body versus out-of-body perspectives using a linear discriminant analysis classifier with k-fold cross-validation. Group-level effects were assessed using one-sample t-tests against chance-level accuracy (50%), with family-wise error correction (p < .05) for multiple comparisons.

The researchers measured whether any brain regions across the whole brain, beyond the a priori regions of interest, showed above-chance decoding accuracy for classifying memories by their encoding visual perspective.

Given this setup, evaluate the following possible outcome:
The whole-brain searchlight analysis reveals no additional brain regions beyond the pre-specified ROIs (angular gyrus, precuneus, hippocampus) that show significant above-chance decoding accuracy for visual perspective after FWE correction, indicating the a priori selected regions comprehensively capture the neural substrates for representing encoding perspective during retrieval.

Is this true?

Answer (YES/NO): NO